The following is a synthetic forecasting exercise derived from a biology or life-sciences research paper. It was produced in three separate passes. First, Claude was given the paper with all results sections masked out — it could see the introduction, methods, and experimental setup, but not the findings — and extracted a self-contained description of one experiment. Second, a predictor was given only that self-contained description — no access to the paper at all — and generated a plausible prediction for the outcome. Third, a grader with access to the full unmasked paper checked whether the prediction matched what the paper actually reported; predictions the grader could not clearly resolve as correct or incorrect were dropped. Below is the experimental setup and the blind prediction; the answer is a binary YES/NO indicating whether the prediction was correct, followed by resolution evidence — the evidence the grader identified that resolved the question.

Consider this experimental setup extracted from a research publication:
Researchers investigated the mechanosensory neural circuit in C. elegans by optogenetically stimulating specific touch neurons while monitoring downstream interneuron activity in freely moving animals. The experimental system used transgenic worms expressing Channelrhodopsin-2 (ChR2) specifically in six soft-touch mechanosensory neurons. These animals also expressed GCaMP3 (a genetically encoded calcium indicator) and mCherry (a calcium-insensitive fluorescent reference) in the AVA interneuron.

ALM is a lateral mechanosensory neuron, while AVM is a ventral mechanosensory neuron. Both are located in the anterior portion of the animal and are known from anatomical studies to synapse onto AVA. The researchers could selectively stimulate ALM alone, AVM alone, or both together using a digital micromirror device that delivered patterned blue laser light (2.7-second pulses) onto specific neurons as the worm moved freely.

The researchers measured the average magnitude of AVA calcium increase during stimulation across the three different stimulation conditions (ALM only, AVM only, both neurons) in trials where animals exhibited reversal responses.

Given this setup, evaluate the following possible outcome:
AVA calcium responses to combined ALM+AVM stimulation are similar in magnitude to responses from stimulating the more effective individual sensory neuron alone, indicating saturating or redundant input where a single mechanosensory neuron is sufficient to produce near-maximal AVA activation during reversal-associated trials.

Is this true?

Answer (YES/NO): YES